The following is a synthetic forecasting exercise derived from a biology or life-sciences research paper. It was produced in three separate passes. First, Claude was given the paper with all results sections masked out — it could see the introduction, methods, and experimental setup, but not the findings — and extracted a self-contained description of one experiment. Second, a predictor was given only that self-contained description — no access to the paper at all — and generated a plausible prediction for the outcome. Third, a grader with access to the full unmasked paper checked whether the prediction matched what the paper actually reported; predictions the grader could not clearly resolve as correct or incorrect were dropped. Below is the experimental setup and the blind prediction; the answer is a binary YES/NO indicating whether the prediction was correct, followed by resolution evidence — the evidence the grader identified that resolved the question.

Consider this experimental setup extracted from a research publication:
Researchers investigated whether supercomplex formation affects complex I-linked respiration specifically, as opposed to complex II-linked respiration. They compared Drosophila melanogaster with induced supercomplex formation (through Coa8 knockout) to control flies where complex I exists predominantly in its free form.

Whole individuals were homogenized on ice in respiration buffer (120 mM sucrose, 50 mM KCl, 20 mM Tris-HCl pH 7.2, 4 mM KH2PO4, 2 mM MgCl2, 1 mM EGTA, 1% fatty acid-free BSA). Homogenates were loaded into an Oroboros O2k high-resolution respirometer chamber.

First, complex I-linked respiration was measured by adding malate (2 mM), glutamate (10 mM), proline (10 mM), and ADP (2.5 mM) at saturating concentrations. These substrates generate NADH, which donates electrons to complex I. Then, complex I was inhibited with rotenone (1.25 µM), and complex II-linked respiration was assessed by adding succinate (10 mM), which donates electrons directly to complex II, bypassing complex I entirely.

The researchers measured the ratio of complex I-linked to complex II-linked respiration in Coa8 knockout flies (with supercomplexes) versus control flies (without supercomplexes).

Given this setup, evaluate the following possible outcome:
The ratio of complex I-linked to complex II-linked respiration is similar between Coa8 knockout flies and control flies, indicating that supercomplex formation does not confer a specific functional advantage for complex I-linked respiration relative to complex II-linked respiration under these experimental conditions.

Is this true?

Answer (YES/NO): YES